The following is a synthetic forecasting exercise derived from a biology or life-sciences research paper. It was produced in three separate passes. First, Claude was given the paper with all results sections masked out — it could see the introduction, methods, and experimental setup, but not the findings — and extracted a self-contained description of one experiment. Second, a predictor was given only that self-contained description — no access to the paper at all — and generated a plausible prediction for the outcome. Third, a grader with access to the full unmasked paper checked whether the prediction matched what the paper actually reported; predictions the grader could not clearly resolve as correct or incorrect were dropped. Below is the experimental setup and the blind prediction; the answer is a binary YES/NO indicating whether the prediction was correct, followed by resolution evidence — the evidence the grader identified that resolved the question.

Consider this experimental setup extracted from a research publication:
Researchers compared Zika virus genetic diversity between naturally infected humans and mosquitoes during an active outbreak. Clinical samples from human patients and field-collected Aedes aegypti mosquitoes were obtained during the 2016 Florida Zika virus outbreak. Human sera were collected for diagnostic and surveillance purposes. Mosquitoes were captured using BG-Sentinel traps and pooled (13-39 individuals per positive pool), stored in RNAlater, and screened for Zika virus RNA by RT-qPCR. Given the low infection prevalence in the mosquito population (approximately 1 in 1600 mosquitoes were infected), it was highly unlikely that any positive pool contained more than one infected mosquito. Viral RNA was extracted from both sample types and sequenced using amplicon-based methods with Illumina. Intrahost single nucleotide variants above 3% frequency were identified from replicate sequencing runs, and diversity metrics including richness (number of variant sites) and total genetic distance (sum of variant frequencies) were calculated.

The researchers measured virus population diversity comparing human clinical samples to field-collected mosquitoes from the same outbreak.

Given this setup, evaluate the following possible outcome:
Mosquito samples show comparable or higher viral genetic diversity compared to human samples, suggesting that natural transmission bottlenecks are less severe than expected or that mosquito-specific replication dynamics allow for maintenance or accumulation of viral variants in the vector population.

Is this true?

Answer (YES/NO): YES